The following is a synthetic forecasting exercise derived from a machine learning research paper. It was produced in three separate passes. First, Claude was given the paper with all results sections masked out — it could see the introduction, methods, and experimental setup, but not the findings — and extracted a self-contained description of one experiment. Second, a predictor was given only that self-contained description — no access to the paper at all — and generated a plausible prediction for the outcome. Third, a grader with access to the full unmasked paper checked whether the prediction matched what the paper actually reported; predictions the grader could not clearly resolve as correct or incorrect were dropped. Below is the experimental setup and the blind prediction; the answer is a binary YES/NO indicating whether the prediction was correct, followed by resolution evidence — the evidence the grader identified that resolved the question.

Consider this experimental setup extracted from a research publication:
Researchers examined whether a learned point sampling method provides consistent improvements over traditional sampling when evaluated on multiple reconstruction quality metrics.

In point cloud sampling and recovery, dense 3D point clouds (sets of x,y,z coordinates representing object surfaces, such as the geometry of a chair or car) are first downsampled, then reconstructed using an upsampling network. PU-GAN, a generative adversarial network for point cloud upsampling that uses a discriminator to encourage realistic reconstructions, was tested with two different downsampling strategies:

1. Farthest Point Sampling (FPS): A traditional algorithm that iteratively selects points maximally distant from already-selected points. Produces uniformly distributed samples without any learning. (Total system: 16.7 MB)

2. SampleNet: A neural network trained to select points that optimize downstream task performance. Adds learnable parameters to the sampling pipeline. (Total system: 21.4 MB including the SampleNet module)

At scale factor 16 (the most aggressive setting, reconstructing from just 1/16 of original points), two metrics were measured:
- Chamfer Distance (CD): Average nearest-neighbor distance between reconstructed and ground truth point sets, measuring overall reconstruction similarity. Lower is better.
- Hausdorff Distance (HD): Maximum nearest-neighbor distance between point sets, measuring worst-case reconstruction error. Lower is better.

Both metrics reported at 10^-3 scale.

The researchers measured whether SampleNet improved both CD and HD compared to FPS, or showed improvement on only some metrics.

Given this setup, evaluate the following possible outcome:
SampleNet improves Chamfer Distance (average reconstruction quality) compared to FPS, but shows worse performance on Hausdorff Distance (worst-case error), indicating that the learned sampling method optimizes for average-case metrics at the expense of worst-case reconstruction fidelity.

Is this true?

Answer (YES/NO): YES